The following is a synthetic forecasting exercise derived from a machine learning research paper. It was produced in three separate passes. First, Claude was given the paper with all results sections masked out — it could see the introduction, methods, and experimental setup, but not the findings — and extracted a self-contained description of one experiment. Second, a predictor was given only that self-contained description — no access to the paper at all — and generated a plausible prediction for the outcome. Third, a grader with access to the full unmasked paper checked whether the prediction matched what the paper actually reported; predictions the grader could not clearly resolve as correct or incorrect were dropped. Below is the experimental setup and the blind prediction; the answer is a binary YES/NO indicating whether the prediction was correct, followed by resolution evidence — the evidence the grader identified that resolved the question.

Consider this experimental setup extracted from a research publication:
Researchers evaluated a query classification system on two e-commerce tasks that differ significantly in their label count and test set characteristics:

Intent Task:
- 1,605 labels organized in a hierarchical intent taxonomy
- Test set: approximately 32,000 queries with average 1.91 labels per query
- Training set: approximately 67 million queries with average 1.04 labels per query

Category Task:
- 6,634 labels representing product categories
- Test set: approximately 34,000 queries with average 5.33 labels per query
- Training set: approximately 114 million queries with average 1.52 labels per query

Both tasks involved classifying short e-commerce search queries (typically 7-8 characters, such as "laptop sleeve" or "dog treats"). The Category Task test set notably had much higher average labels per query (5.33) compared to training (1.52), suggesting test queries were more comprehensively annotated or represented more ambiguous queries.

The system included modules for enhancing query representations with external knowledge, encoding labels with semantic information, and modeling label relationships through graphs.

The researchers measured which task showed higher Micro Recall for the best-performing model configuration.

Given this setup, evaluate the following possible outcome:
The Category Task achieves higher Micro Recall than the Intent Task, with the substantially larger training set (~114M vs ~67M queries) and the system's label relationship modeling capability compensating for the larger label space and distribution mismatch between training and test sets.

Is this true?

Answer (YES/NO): NO